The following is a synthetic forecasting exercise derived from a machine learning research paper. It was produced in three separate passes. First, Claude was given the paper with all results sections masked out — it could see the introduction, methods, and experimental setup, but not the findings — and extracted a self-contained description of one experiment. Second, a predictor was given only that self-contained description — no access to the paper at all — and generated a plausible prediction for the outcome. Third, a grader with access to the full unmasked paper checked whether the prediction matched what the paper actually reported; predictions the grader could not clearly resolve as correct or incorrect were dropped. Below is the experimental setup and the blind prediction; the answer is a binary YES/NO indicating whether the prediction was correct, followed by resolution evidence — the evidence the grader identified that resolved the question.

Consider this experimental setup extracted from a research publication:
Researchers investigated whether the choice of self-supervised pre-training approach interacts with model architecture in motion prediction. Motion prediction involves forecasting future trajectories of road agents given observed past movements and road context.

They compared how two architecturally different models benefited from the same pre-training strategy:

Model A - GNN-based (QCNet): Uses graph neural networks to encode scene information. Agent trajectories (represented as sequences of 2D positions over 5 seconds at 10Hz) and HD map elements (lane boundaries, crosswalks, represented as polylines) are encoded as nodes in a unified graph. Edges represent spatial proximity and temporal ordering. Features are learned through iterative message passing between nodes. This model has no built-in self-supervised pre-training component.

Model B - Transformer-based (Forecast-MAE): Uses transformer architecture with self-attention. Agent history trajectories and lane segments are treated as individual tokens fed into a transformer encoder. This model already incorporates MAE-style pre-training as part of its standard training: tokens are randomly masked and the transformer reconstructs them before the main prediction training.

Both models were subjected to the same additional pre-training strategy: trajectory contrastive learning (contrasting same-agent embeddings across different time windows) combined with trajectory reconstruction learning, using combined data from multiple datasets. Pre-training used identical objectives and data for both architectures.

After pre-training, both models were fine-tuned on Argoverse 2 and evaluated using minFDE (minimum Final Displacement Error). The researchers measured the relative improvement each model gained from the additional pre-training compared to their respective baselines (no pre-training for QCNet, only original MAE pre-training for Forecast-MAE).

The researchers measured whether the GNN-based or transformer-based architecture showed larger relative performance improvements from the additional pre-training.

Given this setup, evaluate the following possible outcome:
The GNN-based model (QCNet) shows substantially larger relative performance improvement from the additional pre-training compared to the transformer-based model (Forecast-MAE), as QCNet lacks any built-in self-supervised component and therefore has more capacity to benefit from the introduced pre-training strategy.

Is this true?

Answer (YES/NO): NO